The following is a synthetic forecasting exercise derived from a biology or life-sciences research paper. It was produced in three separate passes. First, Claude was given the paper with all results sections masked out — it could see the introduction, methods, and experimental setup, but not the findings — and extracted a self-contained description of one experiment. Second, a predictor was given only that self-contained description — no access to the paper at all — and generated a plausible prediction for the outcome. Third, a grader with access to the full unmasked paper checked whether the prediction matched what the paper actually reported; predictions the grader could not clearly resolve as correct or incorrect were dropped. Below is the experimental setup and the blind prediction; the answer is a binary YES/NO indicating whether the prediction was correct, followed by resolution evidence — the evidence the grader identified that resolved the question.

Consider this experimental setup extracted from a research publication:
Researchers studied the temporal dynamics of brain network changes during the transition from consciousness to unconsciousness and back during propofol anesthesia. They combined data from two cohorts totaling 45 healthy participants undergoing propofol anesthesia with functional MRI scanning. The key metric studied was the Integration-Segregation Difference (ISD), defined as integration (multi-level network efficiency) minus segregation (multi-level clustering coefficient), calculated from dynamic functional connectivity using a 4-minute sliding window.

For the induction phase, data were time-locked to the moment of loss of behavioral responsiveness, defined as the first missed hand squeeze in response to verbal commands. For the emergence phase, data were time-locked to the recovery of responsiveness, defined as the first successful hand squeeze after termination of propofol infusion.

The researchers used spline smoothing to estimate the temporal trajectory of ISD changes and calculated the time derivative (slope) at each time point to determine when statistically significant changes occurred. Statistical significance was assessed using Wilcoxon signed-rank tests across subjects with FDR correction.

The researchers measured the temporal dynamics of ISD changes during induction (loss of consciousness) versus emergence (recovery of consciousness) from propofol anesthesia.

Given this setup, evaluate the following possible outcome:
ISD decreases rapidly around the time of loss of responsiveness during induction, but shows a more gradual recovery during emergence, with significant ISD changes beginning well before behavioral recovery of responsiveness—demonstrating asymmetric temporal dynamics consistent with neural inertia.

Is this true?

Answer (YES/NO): NO